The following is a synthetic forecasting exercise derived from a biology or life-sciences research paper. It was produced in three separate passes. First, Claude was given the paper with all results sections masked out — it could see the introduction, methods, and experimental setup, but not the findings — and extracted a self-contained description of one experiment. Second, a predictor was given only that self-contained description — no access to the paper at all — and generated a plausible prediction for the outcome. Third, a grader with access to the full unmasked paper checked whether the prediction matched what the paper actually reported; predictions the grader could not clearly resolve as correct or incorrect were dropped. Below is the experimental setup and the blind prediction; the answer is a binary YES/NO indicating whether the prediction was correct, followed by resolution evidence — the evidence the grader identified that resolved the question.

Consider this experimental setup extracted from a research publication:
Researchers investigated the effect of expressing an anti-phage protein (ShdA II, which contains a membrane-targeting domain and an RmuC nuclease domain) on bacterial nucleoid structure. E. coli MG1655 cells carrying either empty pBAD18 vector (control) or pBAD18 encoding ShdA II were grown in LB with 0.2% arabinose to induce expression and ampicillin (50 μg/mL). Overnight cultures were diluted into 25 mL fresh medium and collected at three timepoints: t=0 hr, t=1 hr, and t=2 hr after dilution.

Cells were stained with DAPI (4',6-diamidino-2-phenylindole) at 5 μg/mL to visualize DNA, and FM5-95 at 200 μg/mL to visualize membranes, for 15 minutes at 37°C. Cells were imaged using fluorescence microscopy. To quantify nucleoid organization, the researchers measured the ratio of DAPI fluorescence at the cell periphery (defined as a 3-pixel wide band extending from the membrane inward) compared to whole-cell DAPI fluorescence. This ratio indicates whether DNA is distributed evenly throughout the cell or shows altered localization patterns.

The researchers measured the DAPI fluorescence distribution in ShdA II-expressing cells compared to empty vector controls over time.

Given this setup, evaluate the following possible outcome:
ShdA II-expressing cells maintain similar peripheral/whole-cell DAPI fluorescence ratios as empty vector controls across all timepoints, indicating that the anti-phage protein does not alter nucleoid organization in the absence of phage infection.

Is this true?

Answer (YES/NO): NO